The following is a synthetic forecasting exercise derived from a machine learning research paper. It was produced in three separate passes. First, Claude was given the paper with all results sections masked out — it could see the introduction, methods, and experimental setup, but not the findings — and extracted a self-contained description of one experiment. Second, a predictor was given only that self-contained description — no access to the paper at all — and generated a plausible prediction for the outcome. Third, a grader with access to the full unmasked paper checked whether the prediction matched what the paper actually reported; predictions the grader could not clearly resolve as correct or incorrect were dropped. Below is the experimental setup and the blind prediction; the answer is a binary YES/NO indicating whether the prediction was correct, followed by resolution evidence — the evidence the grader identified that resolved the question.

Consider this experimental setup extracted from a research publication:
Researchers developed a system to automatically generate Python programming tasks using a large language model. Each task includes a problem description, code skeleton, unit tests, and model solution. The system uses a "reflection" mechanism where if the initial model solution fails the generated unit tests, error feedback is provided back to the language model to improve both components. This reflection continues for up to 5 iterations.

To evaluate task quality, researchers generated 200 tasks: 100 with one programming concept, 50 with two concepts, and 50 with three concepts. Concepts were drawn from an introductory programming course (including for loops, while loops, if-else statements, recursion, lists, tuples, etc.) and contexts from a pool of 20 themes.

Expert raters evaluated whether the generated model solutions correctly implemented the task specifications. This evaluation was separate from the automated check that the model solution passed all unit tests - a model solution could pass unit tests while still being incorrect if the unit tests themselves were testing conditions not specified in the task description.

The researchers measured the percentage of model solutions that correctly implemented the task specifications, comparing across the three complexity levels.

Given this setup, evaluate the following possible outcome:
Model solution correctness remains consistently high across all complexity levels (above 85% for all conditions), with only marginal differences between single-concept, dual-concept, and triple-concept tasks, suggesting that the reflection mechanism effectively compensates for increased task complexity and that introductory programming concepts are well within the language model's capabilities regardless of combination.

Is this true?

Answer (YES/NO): NO